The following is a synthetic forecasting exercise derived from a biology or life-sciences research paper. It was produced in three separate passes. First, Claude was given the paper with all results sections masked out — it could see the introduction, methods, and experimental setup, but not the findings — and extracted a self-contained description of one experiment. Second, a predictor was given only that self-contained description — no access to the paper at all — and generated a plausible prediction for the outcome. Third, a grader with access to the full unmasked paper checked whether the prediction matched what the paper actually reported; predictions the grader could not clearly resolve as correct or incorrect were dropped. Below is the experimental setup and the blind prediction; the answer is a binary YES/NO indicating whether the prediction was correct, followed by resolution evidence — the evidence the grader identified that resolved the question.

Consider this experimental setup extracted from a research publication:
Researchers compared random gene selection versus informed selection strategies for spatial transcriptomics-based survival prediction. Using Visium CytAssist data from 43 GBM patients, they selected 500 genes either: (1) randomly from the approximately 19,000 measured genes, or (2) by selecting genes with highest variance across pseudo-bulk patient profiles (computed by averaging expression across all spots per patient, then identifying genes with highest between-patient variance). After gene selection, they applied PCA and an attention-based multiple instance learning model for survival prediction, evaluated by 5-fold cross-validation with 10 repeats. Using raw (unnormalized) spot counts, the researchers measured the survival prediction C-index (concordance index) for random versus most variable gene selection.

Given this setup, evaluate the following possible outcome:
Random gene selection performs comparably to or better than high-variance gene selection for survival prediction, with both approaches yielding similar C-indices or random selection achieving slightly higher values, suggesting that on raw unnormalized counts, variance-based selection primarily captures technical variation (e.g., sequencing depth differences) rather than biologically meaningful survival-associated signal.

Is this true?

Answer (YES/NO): NO